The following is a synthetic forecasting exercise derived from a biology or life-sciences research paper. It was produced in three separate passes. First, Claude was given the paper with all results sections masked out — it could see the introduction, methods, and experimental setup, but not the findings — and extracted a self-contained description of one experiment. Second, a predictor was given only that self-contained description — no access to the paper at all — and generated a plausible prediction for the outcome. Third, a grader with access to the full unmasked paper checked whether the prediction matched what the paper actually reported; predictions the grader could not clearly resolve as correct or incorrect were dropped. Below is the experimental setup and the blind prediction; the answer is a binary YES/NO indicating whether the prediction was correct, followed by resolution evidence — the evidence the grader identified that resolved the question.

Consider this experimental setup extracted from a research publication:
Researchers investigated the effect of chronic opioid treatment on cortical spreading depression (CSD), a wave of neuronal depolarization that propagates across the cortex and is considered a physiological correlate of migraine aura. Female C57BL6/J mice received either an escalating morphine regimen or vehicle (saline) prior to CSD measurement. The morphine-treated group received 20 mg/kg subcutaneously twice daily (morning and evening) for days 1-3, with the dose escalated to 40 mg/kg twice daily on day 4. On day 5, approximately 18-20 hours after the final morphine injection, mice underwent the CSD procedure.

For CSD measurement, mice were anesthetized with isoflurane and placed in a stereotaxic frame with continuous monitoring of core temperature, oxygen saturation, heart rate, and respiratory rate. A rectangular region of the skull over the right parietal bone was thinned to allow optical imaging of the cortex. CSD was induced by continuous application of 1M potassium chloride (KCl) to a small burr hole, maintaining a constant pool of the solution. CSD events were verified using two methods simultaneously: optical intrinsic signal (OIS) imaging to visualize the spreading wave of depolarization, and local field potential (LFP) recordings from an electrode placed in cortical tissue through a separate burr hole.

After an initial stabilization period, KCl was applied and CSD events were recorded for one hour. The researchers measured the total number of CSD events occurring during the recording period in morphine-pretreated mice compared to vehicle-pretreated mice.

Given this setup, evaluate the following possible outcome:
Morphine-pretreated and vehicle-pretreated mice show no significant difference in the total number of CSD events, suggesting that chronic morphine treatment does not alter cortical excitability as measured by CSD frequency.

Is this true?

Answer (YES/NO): NO